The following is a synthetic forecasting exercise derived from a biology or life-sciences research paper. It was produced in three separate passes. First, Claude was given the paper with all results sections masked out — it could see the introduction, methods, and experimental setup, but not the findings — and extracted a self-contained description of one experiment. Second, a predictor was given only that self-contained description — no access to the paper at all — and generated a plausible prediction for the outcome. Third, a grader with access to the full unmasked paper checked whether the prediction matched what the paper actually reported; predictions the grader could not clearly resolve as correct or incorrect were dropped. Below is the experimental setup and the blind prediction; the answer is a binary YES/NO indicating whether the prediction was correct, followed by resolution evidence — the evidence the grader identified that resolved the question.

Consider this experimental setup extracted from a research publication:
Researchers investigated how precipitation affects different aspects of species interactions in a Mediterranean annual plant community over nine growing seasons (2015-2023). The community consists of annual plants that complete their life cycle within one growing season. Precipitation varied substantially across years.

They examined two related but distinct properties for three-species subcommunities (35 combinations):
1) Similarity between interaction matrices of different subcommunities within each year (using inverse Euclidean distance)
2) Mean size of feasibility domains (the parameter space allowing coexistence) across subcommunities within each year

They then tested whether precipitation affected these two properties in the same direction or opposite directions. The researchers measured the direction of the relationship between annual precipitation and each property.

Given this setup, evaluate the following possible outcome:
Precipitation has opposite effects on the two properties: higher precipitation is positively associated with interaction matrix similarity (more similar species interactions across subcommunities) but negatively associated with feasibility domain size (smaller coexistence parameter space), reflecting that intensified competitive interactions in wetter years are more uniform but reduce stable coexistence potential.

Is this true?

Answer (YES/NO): YES